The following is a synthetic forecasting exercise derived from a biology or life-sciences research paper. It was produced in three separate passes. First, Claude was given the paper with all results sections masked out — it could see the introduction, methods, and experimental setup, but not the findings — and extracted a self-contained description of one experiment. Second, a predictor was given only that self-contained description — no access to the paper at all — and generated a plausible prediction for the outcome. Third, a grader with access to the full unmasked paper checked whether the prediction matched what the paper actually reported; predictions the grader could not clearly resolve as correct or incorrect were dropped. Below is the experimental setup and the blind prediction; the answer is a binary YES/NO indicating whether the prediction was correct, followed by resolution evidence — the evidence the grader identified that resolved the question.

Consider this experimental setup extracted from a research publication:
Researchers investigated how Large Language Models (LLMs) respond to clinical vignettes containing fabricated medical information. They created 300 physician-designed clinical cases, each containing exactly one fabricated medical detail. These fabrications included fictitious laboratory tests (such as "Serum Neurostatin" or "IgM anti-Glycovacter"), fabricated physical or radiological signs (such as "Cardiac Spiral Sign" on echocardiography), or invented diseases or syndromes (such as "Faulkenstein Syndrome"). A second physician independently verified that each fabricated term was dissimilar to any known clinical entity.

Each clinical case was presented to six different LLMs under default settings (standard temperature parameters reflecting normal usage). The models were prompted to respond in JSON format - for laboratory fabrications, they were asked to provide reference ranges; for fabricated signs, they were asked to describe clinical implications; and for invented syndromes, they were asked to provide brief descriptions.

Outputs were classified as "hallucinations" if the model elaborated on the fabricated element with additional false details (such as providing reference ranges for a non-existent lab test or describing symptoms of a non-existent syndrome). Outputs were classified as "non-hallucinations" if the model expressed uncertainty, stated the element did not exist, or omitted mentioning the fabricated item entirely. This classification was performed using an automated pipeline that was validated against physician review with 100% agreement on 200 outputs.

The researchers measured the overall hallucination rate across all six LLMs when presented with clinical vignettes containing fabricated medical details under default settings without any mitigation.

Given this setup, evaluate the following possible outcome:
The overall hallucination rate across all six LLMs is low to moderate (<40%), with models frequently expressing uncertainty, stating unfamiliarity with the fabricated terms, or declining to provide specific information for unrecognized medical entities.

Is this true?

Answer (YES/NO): NO